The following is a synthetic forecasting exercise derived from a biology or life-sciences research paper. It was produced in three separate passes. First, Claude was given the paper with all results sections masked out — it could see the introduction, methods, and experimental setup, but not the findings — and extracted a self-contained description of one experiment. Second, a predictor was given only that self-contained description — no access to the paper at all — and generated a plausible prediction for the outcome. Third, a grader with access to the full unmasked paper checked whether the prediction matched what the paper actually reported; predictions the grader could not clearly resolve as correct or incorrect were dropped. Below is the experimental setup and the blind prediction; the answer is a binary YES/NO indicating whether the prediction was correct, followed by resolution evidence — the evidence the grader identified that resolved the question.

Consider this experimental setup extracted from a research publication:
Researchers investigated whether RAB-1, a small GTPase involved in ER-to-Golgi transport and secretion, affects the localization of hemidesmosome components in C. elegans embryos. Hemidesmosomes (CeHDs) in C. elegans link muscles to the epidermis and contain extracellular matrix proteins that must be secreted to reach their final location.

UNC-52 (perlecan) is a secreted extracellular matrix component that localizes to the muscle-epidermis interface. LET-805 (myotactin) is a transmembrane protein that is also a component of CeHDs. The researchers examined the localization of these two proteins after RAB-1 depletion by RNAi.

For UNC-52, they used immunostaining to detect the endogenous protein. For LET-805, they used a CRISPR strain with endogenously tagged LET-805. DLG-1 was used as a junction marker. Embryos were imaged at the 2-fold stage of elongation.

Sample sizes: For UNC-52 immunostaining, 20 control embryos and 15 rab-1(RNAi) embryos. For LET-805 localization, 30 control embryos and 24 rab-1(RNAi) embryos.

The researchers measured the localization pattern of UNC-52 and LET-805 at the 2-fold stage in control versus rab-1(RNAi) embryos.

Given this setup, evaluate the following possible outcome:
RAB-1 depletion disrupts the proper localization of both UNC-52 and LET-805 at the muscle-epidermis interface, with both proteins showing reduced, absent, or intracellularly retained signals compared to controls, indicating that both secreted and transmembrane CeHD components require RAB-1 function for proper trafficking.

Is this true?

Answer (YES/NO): YES